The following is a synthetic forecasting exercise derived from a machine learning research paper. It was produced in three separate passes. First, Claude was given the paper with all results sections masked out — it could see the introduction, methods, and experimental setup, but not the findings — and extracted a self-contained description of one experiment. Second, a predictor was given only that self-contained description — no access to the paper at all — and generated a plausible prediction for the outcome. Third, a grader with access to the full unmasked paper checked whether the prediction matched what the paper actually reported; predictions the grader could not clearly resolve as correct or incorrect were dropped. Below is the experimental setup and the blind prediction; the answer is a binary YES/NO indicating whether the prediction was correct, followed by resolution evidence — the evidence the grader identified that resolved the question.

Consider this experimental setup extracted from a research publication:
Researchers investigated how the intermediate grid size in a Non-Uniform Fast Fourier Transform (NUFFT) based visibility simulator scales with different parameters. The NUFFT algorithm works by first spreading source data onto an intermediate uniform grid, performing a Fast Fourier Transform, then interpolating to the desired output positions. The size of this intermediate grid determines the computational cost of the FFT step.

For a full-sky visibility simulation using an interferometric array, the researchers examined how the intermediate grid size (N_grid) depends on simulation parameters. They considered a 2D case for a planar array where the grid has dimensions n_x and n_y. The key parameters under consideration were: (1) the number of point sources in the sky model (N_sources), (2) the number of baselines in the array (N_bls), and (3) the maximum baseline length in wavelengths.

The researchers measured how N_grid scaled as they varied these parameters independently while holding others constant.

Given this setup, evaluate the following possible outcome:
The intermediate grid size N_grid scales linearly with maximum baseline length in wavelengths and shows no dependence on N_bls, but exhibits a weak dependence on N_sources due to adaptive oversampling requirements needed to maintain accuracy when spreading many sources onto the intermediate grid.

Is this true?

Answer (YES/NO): NO